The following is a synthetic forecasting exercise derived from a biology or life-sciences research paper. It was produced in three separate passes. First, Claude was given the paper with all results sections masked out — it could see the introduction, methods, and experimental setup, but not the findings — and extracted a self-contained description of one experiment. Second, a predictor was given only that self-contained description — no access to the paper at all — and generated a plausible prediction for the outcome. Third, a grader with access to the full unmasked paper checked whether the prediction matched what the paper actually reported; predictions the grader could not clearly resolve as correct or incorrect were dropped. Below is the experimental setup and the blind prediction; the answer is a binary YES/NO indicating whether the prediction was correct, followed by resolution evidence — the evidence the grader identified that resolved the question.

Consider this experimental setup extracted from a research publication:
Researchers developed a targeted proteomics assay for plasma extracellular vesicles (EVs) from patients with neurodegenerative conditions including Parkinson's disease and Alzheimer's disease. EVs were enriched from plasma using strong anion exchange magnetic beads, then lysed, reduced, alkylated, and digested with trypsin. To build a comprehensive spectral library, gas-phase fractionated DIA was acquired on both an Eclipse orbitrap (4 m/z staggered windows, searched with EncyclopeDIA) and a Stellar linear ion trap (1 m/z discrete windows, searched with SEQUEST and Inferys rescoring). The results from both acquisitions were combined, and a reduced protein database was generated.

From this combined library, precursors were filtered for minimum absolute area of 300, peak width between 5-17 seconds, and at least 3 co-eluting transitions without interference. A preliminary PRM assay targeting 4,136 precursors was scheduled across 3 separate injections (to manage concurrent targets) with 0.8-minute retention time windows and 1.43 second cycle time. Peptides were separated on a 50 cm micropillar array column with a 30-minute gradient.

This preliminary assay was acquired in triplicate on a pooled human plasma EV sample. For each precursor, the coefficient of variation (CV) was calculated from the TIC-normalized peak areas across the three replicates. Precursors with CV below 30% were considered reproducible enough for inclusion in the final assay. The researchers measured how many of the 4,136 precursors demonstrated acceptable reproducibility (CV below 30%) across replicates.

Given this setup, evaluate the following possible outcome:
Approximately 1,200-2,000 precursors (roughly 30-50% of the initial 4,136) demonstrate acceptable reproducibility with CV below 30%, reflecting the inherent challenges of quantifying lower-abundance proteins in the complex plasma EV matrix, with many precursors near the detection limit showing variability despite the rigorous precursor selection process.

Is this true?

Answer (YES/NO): NO